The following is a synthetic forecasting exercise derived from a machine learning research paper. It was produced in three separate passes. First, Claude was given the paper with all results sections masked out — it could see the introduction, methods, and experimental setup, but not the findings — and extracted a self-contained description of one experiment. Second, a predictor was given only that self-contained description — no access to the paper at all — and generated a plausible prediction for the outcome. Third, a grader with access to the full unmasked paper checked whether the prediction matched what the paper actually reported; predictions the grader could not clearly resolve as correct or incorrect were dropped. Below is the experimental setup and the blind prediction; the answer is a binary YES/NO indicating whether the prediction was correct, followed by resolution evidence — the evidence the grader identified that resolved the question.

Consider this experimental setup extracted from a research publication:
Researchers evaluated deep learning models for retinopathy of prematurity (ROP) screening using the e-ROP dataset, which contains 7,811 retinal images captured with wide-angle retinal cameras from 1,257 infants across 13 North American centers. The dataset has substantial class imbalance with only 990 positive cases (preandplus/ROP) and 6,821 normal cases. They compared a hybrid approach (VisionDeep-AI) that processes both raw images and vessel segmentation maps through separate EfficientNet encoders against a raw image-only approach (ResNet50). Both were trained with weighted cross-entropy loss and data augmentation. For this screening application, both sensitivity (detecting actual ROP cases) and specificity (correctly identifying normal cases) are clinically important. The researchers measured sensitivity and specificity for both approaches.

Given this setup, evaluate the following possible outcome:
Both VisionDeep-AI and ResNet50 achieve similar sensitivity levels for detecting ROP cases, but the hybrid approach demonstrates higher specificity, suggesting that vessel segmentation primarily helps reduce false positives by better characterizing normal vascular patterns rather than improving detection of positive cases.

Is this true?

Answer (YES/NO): NO